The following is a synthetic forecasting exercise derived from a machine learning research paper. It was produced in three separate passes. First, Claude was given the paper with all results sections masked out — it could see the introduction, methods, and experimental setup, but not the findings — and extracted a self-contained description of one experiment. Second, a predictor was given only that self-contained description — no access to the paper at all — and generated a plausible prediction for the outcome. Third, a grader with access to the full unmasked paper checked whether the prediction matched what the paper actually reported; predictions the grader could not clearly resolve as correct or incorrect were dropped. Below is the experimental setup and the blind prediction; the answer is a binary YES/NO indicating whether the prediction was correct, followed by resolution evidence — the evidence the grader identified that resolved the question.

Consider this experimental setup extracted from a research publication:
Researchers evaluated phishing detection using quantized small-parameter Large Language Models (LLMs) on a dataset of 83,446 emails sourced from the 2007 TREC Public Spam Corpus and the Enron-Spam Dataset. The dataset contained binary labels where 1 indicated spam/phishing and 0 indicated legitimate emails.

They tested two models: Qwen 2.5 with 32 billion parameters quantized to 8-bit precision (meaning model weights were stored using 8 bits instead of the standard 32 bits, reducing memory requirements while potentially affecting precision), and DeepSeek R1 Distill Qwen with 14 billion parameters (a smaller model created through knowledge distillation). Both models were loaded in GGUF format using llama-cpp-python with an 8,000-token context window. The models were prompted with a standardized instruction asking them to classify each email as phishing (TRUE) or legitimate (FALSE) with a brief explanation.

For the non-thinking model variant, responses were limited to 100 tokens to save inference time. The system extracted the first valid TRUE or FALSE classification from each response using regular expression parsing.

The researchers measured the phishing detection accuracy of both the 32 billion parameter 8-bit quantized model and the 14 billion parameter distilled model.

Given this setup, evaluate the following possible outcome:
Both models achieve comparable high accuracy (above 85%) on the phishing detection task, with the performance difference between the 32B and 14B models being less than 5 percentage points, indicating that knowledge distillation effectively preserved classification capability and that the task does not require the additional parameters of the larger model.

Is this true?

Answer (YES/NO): NO